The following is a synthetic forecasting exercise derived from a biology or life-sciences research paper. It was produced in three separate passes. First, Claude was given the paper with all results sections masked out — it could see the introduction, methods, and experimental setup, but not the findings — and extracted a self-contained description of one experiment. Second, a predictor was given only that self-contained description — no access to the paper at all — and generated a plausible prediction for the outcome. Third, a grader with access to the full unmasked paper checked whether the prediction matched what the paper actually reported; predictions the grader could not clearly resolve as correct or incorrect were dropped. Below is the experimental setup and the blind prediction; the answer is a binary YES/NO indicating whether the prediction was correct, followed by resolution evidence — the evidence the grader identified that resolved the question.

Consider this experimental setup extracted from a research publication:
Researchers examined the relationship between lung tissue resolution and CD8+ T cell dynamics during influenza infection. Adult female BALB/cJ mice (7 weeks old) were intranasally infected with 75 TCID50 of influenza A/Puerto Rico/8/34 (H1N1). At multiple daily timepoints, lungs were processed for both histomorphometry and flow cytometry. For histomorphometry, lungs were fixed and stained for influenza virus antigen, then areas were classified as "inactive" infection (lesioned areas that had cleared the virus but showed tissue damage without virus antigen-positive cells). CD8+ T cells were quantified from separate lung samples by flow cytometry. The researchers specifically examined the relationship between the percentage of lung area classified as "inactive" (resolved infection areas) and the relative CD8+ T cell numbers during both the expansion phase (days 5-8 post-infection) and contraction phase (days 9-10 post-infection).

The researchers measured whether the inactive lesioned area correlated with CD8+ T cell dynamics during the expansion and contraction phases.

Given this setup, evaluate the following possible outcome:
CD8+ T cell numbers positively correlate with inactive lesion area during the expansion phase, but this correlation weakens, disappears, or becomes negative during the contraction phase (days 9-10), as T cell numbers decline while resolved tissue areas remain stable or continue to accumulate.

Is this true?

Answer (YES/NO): NO